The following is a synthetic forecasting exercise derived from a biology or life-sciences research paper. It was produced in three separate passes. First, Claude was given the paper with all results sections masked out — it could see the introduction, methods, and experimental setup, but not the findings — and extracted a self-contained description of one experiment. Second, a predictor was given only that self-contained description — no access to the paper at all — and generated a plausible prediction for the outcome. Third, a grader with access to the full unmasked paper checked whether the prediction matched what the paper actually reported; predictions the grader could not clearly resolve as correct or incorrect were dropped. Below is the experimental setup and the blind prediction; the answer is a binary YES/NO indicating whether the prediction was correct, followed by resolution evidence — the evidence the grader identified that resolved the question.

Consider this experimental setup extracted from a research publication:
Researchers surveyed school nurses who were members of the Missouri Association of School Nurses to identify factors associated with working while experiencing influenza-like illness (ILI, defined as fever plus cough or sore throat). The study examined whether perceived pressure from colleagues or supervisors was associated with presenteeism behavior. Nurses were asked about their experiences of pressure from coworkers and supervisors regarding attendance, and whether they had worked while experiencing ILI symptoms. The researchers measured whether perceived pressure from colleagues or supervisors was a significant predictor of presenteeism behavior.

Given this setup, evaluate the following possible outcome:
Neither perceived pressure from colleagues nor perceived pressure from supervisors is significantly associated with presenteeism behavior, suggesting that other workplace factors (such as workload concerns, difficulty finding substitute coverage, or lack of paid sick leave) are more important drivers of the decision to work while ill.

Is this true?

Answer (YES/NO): NO